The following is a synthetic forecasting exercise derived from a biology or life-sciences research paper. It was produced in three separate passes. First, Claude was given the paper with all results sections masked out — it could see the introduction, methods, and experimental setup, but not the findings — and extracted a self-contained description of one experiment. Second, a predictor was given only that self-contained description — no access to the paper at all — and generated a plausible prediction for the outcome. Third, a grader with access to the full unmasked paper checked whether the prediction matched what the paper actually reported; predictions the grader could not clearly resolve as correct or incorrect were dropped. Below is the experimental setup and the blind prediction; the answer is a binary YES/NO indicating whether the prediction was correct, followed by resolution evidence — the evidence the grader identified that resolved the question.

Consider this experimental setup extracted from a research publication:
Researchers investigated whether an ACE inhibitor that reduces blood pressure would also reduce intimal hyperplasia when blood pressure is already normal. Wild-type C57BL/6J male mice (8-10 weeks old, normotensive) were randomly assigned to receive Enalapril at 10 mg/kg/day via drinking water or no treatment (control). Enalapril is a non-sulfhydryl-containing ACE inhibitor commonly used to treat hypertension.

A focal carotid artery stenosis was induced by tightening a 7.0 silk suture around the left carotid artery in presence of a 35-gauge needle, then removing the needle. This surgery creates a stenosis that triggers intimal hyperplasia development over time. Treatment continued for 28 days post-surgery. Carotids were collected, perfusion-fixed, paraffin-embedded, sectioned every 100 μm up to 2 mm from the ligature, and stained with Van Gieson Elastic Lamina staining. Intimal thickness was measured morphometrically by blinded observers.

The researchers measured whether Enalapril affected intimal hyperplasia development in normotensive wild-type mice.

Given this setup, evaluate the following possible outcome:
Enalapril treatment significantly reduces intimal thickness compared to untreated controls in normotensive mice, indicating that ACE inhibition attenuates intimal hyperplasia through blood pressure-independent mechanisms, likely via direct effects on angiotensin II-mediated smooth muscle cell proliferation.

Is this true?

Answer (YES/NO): NO